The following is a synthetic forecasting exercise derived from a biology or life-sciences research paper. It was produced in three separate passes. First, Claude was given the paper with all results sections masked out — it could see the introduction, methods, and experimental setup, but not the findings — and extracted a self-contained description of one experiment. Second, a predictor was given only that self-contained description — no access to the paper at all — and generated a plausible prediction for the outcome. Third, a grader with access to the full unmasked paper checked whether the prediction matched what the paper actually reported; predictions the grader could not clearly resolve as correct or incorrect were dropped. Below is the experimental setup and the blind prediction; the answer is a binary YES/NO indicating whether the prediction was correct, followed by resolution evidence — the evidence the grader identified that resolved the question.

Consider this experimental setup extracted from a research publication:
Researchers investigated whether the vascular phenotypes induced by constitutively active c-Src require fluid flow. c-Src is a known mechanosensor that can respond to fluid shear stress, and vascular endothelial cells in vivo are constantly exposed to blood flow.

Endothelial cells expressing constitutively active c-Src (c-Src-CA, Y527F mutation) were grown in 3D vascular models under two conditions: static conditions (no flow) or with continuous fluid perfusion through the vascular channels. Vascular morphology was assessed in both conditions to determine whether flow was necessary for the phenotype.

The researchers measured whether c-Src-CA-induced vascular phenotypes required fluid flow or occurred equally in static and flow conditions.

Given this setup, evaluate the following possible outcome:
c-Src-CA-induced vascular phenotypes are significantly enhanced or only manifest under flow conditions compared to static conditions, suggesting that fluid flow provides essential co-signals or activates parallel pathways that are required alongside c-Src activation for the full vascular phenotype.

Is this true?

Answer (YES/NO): NO